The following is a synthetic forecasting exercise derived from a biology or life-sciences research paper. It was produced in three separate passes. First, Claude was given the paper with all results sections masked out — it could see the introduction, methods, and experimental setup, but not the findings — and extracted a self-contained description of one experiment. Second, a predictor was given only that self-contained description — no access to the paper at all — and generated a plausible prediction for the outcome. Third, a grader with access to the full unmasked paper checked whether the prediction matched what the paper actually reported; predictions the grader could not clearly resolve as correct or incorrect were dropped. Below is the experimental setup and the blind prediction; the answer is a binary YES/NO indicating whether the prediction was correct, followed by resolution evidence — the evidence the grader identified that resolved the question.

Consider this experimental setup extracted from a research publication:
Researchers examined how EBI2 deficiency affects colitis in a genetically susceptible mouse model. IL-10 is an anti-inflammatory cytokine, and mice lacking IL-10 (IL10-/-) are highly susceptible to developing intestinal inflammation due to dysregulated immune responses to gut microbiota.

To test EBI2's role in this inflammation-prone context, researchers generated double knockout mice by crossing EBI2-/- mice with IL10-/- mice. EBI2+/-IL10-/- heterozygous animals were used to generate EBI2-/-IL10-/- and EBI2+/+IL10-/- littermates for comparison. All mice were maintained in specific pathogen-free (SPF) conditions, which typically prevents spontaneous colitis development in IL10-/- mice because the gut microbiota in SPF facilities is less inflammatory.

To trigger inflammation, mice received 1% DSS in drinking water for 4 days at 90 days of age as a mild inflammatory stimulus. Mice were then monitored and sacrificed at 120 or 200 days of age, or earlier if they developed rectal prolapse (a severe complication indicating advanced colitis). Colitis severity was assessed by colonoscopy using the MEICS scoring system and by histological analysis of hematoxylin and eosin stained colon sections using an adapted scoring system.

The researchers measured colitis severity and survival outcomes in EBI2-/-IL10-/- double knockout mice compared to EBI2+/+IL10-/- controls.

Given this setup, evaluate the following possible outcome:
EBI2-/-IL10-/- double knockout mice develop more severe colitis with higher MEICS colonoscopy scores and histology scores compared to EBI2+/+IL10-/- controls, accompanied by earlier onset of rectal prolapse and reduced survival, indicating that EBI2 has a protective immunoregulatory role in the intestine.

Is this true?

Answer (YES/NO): NO